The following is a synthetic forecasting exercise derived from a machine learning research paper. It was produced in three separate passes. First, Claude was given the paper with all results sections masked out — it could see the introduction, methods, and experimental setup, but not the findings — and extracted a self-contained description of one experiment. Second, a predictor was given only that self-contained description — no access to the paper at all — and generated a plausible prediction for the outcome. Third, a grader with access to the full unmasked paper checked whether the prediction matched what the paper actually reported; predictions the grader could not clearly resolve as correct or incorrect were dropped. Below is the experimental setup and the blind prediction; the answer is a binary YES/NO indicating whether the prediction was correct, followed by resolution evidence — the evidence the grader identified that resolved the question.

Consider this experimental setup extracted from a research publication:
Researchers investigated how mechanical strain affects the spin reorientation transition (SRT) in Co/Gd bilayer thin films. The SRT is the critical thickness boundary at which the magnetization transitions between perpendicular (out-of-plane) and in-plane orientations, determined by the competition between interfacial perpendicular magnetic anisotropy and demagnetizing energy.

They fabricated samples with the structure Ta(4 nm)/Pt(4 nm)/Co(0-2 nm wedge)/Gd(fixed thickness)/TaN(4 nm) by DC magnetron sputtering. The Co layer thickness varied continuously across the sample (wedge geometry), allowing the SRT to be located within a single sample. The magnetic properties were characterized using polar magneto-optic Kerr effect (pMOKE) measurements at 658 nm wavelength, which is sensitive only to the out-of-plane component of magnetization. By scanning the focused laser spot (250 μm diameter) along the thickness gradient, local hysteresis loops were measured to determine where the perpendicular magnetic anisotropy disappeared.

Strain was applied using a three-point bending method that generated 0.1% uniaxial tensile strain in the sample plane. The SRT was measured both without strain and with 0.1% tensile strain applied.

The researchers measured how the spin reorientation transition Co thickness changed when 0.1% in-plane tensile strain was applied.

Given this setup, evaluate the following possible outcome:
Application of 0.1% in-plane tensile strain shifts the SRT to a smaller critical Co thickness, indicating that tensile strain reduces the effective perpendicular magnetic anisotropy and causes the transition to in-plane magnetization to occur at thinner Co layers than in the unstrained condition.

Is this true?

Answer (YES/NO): NO